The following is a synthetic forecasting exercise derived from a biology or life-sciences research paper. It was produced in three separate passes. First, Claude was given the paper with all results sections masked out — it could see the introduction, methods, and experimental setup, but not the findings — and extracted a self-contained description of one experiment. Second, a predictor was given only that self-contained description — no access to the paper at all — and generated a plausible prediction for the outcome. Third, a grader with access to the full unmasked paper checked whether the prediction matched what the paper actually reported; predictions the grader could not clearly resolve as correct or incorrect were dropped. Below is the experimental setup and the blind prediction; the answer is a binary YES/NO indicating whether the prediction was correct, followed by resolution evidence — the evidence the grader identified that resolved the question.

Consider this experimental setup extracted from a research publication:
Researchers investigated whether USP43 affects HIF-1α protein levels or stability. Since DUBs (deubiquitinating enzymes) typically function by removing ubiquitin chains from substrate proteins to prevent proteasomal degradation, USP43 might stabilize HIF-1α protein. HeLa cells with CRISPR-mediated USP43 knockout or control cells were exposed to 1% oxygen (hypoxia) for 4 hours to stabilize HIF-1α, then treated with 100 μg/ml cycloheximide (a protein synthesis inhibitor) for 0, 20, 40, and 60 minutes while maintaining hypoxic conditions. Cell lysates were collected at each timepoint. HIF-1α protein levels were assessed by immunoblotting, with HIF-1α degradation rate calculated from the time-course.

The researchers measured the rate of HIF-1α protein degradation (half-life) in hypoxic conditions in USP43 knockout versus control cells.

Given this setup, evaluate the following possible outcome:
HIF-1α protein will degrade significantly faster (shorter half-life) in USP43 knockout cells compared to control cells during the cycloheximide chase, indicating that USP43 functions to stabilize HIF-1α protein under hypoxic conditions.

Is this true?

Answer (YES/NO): NO